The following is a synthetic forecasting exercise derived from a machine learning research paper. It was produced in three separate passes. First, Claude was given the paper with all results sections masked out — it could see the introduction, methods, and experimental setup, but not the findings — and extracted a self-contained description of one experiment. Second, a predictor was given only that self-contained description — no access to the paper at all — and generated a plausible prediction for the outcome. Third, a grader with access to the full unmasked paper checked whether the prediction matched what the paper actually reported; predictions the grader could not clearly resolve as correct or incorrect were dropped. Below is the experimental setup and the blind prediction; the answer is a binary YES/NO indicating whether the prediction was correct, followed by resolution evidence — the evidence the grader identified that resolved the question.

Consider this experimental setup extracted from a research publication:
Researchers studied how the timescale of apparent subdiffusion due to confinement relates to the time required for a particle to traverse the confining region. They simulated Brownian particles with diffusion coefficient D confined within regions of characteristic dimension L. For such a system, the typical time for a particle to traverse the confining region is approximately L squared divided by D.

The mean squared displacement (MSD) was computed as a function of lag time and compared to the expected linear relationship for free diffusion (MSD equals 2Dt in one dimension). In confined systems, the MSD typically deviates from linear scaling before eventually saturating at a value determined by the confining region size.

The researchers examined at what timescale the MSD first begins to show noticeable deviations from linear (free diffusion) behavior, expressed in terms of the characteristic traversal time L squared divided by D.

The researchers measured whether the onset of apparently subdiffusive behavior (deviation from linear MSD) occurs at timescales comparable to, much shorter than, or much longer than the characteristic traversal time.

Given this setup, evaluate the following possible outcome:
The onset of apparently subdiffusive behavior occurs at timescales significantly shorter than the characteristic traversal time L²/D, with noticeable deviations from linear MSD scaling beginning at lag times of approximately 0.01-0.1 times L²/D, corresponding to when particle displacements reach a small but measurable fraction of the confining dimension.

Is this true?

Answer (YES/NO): NO